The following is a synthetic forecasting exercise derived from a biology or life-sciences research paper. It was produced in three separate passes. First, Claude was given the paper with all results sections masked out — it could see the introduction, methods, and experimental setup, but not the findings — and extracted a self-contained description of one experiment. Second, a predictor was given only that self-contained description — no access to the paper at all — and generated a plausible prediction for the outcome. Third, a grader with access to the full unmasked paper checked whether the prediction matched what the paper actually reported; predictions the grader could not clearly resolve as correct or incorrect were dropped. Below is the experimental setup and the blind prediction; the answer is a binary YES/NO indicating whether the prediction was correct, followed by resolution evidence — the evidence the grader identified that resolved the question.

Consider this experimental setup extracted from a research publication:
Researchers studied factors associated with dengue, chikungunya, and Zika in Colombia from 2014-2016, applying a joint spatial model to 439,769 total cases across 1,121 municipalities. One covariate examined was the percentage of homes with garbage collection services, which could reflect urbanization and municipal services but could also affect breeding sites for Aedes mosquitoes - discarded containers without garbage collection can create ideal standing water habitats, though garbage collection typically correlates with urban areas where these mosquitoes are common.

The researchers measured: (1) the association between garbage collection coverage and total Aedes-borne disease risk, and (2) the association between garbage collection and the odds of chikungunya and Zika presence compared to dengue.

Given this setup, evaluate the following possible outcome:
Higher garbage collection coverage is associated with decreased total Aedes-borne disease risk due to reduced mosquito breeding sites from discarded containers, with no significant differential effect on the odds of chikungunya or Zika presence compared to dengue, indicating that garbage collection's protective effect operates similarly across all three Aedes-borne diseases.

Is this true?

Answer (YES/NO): NO